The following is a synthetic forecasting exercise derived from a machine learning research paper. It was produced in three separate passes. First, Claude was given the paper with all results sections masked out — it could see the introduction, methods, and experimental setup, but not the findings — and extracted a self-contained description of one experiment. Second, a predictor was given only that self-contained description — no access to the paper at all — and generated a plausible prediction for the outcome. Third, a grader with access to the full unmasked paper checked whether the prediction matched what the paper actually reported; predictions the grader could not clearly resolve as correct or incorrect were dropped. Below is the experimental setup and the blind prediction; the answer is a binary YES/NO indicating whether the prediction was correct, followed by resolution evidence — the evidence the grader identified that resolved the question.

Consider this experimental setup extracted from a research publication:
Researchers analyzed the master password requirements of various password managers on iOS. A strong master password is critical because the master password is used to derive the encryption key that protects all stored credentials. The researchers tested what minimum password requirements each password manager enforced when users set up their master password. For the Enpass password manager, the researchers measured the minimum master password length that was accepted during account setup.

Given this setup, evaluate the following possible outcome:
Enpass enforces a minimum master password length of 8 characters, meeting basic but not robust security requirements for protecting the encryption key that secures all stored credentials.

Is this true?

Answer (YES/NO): NO